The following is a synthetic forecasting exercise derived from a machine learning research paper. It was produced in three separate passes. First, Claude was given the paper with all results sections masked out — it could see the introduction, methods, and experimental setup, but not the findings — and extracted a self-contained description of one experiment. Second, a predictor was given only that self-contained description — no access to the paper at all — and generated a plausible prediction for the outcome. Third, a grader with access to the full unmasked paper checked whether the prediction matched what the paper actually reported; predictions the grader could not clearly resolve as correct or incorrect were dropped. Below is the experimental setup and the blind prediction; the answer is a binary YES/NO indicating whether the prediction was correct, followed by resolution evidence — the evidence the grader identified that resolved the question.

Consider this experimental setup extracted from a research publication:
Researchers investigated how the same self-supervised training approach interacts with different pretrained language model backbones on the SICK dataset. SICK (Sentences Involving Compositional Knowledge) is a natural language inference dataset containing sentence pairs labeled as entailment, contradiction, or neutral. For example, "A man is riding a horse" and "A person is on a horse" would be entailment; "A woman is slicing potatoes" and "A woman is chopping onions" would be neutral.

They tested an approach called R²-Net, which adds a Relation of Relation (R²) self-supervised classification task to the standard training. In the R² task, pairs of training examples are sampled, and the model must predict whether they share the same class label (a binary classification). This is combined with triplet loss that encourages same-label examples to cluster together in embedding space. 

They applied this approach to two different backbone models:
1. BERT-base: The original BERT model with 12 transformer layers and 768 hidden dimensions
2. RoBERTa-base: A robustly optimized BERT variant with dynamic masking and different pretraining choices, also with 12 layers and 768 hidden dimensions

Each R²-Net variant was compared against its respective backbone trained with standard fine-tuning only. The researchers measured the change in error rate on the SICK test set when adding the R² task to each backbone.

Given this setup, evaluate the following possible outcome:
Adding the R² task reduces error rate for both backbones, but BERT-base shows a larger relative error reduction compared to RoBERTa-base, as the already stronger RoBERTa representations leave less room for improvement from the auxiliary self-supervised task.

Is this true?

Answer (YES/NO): NO